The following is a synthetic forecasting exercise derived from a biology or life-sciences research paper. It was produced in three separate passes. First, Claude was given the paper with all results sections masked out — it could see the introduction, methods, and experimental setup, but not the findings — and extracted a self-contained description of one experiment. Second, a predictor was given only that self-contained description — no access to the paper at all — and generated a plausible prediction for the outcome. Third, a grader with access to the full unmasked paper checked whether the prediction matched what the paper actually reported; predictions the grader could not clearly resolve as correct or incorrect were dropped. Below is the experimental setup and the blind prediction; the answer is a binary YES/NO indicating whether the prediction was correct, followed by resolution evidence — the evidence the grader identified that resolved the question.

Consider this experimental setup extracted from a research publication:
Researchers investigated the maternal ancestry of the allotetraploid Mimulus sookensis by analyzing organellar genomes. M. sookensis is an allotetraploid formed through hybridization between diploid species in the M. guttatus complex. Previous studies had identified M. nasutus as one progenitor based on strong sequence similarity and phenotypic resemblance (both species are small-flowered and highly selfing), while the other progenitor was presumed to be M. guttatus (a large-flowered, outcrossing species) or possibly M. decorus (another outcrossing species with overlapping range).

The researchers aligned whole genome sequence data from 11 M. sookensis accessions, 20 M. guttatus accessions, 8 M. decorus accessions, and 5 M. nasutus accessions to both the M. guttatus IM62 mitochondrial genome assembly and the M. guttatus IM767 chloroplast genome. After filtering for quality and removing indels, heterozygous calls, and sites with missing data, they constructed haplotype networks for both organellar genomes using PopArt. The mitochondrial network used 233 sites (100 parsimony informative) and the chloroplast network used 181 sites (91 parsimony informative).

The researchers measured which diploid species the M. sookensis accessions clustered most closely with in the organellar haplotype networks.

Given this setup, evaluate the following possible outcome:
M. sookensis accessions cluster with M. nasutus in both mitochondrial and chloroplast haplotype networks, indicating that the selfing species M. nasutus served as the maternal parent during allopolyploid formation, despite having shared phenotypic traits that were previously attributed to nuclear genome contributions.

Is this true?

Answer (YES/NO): YES